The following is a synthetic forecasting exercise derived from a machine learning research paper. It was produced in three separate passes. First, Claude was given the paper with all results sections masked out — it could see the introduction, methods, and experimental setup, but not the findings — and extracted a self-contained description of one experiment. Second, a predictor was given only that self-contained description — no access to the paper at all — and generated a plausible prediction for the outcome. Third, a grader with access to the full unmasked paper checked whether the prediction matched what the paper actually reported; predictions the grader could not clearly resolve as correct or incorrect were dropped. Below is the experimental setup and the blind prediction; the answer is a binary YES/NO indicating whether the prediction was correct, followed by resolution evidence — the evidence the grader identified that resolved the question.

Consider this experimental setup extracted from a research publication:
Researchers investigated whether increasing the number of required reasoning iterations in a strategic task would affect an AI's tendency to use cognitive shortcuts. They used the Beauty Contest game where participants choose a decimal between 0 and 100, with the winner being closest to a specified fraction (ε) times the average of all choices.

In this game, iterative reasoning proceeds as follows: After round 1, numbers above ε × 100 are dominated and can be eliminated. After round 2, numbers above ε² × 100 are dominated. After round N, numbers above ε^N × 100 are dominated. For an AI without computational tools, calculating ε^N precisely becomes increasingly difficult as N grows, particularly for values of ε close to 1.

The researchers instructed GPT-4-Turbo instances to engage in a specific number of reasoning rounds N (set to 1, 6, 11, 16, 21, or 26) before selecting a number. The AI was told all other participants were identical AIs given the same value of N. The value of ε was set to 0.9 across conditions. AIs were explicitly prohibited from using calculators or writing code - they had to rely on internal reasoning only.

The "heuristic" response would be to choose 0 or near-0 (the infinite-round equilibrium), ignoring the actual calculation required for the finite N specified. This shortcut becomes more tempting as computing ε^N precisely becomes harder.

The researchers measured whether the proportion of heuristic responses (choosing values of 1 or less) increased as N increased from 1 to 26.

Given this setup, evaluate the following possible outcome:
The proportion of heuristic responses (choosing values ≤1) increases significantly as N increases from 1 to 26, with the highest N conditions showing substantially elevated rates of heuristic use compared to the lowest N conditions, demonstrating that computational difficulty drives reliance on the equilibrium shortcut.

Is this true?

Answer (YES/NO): NO